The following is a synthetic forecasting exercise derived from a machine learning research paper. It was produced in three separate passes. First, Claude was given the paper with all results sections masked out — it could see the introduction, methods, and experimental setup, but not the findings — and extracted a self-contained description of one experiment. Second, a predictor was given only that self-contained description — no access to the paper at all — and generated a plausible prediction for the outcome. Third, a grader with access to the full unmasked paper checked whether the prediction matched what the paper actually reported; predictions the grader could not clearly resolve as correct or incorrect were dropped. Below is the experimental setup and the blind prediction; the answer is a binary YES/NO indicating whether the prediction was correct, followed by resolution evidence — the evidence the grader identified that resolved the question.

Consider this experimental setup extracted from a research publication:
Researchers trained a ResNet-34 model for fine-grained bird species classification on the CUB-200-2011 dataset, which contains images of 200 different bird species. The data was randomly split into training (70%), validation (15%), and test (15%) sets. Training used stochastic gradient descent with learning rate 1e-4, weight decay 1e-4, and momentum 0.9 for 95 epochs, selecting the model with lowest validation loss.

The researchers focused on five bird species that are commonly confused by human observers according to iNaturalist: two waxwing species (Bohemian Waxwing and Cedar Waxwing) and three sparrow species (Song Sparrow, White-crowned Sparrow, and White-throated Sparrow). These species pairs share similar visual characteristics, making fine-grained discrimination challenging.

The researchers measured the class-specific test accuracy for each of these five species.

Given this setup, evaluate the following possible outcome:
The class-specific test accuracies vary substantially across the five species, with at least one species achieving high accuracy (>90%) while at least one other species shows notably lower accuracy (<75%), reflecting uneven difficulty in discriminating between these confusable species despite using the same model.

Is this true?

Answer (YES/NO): NO